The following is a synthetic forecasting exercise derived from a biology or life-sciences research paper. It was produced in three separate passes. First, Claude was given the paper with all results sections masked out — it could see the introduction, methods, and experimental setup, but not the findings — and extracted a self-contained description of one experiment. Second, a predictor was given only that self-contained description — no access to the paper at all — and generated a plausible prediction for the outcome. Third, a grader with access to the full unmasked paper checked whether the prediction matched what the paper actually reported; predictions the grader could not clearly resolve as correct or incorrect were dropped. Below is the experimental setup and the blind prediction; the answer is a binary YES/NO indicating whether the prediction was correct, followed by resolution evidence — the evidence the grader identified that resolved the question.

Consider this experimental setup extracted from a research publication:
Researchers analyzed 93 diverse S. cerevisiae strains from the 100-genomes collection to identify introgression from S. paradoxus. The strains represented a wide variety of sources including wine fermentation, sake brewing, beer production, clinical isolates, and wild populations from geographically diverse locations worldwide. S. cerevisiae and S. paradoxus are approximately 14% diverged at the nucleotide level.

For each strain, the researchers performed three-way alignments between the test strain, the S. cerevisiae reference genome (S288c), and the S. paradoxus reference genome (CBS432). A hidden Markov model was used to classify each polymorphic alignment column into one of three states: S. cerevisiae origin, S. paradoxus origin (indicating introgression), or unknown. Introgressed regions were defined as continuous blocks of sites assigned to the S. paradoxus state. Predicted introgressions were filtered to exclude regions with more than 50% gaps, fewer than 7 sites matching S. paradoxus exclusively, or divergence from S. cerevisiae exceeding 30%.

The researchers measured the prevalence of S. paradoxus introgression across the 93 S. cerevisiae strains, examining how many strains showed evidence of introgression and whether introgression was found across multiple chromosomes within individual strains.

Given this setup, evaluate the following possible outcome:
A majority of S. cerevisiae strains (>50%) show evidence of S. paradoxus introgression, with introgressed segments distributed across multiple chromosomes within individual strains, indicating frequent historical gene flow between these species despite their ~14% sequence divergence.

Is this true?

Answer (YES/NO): YES